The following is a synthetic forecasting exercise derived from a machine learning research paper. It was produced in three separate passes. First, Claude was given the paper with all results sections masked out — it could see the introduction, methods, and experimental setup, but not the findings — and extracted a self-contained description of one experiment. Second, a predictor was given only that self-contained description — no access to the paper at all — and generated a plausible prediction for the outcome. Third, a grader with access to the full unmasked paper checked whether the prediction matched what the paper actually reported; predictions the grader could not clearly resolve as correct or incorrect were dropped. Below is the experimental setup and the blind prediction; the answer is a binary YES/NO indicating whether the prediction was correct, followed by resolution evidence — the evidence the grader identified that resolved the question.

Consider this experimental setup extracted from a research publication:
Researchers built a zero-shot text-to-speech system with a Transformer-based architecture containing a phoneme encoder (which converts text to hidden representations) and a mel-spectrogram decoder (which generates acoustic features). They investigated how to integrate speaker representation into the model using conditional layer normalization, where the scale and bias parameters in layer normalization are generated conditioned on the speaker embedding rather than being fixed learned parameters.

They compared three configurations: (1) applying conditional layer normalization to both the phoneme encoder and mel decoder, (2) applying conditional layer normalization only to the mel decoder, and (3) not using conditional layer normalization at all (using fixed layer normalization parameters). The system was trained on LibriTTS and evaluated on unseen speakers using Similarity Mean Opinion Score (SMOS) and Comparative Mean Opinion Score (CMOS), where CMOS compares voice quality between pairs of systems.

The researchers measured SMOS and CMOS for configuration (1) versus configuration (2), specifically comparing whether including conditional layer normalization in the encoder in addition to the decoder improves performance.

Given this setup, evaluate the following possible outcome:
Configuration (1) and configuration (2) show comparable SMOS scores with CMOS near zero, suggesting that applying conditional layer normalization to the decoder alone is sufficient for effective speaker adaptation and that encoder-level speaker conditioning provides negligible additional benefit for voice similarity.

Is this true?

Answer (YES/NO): NO